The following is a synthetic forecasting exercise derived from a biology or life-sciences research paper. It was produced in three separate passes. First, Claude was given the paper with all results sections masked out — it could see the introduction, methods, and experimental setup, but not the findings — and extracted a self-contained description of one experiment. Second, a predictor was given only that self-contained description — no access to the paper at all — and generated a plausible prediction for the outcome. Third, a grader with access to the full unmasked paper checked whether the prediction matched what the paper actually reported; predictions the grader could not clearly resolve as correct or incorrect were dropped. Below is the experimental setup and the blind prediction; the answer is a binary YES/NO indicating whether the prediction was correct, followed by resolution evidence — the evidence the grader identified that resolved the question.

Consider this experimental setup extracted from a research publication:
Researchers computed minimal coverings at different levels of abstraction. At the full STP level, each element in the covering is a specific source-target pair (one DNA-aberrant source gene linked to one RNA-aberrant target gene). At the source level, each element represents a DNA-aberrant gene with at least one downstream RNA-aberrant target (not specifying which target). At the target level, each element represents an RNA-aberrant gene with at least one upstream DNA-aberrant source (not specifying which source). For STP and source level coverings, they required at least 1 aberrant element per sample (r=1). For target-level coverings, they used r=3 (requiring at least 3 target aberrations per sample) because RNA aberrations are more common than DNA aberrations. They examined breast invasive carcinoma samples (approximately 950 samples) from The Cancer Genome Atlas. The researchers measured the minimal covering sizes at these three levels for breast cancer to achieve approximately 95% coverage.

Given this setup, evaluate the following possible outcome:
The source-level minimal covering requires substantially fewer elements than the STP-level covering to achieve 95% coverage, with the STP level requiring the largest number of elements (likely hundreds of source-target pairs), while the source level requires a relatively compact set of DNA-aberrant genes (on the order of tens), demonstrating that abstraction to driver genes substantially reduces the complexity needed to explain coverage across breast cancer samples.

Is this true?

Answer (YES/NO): NO